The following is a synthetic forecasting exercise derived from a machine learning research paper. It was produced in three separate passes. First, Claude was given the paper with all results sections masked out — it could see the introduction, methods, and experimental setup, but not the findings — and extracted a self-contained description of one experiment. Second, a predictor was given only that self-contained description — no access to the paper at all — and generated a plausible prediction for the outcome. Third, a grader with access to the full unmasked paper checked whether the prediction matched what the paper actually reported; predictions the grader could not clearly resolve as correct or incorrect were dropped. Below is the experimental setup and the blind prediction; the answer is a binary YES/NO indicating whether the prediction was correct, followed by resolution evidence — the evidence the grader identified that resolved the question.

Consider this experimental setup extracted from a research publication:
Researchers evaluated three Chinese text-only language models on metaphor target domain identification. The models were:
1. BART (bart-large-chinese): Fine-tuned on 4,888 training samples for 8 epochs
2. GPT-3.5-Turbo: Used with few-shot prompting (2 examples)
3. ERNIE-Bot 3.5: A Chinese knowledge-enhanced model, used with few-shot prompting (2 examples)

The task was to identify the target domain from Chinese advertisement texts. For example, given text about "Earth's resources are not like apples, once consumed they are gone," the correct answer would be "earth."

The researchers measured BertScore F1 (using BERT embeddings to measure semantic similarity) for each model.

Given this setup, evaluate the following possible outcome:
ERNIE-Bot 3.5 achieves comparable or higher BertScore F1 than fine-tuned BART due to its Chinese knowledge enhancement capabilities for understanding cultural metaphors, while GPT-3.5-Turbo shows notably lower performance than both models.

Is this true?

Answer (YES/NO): NO